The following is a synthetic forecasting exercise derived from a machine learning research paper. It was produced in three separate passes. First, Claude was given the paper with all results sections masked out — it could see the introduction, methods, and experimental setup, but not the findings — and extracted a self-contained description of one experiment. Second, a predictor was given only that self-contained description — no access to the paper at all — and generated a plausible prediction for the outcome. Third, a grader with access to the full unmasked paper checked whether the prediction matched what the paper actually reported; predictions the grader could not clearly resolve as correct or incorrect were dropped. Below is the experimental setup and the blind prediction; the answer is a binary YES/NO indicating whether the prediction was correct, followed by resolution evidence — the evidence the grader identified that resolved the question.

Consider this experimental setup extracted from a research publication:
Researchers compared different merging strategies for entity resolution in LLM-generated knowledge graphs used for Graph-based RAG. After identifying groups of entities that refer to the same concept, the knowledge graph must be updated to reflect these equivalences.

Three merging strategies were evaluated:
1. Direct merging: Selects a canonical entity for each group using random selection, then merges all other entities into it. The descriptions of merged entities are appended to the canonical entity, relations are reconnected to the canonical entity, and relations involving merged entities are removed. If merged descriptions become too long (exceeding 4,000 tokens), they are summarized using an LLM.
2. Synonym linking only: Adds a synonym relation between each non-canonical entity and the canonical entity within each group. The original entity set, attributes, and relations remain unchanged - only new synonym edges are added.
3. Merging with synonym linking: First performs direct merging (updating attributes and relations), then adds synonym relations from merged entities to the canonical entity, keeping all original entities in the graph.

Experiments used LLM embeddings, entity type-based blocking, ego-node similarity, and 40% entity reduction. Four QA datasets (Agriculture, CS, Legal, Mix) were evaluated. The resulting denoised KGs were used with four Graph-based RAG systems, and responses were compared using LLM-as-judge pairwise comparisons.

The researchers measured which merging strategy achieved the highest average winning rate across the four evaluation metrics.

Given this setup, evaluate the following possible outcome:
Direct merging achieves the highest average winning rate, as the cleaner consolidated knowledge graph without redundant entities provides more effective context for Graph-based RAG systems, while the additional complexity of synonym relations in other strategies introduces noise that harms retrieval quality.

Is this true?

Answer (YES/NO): YES